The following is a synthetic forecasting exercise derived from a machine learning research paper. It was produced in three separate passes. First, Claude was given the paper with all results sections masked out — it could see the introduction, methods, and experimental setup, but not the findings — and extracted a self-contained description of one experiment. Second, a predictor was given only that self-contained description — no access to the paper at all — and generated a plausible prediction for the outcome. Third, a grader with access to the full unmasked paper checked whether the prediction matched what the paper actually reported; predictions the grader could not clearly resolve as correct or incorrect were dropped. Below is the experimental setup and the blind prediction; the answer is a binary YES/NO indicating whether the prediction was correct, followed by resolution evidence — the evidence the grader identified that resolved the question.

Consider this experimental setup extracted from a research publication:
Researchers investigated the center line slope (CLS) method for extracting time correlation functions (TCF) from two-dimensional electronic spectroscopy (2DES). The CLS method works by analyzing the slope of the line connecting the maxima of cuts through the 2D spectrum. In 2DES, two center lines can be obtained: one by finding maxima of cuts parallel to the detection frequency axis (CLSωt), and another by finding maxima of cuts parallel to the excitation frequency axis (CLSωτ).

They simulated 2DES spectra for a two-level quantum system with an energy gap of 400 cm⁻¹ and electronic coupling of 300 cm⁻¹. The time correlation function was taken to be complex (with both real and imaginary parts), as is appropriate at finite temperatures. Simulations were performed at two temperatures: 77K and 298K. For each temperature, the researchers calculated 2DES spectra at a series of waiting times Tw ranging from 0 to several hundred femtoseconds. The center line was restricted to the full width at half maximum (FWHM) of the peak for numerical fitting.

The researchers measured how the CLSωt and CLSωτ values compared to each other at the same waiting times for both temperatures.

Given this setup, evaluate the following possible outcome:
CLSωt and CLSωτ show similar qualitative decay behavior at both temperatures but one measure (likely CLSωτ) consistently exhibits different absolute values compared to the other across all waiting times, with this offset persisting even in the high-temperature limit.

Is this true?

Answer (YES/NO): NO